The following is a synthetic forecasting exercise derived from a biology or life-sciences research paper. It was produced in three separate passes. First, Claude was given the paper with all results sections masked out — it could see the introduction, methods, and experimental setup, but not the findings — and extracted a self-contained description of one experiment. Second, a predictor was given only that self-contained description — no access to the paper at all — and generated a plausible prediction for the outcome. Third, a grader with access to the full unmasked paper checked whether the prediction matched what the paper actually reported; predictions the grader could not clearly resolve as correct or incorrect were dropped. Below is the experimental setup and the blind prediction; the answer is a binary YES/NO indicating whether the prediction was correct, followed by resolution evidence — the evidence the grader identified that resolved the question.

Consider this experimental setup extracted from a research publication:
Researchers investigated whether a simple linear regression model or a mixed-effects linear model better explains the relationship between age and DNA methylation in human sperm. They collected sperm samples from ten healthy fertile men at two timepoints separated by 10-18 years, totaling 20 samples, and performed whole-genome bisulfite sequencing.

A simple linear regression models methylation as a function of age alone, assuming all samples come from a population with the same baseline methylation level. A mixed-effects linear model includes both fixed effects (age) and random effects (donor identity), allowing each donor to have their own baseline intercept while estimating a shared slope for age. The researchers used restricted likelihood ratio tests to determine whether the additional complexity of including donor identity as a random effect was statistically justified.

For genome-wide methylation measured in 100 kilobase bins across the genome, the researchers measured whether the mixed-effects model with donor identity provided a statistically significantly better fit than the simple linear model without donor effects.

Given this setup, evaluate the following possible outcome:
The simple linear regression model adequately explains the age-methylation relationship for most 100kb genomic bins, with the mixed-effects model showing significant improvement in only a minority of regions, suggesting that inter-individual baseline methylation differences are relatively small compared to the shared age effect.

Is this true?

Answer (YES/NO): NO